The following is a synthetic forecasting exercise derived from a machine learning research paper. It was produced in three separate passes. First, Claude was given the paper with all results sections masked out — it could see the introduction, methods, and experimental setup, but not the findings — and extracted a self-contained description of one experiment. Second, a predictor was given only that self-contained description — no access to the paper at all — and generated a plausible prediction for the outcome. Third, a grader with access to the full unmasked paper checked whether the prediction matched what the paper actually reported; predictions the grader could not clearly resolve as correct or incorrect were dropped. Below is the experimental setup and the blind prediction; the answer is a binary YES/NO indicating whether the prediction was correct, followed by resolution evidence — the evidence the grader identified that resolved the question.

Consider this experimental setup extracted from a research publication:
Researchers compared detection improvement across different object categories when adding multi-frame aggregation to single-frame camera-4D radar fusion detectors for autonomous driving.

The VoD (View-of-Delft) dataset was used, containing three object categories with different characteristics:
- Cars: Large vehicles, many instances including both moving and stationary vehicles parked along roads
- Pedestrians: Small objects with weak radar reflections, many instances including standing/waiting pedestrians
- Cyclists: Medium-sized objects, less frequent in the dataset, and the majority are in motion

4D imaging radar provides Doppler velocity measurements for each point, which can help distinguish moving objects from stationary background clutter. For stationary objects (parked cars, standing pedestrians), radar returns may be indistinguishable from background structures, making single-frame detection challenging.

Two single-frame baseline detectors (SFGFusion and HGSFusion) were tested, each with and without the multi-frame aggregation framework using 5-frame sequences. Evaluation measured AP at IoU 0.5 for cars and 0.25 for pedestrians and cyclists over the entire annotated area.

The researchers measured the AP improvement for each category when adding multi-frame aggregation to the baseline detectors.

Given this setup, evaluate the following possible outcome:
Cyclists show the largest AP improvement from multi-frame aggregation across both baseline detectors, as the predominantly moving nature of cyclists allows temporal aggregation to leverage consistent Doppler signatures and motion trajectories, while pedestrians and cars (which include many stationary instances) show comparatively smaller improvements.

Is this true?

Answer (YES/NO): NO